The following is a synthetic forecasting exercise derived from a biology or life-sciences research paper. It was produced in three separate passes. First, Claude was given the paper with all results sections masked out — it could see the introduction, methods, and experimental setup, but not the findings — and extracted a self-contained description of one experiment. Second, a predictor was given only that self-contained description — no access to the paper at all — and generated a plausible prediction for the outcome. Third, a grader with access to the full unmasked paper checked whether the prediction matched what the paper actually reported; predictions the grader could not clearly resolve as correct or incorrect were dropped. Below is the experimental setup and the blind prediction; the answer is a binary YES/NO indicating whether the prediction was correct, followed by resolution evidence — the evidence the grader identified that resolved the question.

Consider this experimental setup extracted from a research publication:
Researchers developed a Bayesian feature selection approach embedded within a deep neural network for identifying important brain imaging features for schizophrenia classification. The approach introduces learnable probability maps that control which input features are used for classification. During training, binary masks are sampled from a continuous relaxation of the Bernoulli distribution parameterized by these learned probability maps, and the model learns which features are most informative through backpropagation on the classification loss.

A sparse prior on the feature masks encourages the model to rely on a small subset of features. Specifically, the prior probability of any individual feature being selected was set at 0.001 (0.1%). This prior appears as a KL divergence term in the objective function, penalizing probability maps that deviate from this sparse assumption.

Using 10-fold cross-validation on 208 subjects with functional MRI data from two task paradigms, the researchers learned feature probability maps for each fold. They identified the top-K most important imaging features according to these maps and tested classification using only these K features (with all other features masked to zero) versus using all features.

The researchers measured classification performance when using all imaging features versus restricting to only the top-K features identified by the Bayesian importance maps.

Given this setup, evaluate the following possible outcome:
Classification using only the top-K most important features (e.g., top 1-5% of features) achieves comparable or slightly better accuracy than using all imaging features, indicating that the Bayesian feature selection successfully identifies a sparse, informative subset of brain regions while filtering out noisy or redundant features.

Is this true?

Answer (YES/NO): YES